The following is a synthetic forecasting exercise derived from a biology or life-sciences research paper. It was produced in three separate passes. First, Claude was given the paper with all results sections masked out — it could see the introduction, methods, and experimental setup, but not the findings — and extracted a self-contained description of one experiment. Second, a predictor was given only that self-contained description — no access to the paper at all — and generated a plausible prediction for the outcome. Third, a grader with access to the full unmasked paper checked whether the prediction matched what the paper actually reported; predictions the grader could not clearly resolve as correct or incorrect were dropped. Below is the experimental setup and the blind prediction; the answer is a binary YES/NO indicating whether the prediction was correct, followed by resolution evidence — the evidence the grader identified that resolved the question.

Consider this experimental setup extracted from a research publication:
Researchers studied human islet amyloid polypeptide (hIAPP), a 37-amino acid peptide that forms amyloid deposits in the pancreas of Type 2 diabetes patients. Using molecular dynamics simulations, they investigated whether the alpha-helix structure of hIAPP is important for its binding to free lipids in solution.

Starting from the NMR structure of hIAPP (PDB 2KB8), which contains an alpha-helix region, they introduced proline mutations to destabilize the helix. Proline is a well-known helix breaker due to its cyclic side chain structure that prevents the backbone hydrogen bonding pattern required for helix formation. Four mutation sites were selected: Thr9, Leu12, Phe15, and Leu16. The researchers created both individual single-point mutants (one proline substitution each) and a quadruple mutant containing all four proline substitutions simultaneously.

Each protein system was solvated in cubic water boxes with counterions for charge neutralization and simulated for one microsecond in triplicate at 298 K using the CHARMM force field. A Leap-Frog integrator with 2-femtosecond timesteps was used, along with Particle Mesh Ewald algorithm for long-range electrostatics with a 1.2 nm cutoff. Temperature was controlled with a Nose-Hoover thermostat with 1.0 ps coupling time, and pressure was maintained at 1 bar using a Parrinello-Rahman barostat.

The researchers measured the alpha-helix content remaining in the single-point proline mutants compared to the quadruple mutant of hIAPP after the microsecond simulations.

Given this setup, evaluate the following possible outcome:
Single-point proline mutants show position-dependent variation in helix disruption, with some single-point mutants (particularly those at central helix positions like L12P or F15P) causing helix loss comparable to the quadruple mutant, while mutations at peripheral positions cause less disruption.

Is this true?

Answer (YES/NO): NO